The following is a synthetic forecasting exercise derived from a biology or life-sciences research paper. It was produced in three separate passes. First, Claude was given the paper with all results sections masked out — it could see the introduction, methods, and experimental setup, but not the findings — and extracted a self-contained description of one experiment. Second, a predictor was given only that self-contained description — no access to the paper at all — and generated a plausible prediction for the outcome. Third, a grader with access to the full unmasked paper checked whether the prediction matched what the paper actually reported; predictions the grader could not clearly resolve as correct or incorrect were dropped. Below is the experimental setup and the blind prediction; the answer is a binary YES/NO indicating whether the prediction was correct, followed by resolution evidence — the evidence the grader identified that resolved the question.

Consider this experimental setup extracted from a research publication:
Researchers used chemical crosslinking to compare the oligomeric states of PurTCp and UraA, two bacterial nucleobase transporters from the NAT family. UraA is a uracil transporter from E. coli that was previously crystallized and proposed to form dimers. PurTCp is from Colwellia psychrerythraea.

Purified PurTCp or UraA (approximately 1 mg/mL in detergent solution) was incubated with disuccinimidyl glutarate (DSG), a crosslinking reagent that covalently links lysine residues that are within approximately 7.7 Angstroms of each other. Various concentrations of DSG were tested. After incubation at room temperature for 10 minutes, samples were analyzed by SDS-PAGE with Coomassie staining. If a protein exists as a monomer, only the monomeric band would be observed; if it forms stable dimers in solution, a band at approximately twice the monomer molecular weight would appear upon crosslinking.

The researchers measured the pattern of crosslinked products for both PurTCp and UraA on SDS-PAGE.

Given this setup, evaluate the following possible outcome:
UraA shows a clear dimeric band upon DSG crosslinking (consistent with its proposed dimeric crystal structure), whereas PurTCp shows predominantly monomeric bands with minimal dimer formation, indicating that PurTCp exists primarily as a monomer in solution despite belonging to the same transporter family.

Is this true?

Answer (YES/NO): NO